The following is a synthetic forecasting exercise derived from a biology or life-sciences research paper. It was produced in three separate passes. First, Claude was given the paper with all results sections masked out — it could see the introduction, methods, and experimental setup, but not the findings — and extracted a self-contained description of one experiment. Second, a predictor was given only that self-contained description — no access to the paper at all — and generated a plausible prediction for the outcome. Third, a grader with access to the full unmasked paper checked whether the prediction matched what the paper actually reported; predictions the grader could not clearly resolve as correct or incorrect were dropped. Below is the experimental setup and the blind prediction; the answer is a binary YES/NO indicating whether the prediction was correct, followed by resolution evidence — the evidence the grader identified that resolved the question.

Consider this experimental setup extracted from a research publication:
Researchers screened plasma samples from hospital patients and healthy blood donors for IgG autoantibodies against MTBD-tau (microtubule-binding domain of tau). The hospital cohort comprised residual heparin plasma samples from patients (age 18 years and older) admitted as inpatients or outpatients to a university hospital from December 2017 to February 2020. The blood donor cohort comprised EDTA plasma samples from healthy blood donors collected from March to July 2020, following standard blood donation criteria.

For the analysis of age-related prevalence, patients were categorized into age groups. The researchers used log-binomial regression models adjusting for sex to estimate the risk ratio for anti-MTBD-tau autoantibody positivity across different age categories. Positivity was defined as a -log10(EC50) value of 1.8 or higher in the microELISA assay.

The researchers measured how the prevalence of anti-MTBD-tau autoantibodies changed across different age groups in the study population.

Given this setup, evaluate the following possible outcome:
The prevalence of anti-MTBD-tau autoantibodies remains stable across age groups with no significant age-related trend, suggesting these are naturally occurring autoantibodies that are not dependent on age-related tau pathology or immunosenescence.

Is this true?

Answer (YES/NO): NO